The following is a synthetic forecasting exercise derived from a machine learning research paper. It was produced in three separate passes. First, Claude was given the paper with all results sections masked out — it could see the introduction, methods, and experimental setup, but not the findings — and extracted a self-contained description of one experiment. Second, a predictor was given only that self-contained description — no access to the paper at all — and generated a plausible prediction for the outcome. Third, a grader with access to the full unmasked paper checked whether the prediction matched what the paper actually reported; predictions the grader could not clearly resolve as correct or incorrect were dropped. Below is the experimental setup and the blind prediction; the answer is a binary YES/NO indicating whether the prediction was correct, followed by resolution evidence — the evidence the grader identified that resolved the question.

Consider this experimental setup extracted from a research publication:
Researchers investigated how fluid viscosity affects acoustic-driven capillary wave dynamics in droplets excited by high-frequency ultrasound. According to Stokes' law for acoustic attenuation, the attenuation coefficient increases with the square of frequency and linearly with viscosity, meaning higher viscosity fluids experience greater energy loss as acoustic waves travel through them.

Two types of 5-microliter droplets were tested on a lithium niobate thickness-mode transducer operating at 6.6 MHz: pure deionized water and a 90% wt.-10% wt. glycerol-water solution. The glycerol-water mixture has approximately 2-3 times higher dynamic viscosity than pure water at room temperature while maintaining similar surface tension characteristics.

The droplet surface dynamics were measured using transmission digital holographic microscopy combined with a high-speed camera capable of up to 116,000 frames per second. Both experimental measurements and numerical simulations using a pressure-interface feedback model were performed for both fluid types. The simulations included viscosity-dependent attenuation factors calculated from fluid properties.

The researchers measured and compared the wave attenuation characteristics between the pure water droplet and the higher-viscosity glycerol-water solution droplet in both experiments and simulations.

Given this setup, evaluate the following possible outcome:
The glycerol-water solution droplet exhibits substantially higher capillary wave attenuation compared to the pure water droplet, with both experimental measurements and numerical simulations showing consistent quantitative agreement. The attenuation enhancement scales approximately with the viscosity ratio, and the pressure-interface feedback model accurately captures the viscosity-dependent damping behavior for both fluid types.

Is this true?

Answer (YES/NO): NO